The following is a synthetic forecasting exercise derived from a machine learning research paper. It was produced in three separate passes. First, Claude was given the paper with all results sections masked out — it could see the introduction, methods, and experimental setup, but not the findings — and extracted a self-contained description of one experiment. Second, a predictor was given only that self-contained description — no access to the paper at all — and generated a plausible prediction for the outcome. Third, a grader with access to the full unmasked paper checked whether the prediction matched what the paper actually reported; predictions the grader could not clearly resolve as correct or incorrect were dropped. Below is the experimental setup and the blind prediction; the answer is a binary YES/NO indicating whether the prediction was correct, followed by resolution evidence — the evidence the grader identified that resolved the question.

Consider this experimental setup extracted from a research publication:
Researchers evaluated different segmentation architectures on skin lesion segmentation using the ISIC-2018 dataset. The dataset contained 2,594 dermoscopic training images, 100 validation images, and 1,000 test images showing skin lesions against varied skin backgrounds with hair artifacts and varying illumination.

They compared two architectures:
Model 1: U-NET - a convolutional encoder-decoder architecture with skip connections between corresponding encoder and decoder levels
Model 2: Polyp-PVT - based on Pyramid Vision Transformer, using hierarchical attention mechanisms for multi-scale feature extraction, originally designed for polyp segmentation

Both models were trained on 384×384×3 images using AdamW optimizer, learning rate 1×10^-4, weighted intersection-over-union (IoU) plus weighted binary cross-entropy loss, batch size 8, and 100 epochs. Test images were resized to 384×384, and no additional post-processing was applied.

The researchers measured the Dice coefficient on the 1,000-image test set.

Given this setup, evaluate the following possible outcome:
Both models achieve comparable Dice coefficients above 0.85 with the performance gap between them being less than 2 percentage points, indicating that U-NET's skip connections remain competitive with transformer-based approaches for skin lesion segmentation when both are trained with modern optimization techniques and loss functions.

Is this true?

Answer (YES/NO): NO